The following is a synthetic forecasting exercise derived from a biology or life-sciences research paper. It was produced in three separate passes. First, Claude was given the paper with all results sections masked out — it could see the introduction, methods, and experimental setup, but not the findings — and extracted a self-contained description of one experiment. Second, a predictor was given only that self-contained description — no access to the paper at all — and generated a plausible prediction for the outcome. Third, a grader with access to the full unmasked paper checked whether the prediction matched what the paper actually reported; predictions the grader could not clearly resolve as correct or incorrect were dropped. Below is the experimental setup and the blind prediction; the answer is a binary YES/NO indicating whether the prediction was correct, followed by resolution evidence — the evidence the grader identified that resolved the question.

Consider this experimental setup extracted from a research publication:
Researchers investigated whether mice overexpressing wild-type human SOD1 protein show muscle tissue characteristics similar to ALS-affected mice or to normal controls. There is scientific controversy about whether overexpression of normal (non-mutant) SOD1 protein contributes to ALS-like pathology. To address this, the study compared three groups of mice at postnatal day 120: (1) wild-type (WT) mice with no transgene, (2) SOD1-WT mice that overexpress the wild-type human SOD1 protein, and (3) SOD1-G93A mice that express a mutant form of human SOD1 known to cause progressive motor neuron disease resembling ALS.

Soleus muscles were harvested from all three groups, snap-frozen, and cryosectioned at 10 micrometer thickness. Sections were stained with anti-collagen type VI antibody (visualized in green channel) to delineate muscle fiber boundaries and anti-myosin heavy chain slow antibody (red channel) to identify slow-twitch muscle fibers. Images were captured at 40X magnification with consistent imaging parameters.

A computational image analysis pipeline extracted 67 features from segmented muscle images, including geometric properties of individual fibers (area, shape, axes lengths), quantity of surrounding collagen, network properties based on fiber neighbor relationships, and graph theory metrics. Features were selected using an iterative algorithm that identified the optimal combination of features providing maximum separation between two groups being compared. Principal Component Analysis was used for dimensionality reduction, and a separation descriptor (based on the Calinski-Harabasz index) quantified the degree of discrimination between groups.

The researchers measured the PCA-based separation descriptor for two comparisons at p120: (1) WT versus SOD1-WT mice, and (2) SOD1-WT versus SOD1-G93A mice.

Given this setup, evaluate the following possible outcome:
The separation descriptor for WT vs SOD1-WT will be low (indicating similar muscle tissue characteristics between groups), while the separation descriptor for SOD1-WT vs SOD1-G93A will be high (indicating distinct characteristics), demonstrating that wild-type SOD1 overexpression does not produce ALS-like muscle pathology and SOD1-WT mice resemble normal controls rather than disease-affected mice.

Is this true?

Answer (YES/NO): YES